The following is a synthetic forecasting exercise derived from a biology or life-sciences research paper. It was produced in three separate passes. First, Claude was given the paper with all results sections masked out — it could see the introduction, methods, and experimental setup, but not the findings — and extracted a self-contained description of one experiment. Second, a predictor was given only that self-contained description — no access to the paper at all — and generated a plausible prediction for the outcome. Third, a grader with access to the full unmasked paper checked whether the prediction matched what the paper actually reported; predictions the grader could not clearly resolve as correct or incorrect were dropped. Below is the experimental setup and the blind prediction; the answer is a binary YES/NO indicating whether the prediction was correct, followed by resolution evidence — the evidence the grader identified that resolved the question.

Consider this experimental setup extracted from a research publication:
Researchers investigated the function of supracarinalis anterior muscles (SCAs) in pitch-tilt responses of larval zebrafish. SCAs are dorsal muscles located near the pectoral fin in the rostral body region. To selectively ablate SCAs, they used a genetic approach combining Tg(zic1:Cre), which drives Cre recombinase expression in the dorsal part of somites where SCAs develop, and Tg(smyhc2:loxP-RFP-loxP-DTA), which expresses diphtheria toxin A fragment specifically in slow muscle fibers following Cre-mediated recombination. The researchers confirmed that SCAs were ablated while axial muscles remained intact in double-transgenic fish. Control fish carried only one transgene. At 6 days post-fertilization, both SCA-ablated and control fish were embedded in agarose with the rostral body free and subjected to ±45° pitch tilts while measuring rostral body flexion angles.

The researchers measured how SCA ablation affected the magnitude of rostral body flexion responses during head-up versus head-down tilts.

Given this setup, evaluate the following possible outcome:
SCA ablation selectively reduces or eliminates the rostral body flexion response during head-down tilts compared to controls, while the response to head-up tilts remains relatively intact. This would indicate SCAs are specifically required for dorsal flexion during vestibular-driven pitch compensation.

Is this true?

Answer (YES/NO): YES